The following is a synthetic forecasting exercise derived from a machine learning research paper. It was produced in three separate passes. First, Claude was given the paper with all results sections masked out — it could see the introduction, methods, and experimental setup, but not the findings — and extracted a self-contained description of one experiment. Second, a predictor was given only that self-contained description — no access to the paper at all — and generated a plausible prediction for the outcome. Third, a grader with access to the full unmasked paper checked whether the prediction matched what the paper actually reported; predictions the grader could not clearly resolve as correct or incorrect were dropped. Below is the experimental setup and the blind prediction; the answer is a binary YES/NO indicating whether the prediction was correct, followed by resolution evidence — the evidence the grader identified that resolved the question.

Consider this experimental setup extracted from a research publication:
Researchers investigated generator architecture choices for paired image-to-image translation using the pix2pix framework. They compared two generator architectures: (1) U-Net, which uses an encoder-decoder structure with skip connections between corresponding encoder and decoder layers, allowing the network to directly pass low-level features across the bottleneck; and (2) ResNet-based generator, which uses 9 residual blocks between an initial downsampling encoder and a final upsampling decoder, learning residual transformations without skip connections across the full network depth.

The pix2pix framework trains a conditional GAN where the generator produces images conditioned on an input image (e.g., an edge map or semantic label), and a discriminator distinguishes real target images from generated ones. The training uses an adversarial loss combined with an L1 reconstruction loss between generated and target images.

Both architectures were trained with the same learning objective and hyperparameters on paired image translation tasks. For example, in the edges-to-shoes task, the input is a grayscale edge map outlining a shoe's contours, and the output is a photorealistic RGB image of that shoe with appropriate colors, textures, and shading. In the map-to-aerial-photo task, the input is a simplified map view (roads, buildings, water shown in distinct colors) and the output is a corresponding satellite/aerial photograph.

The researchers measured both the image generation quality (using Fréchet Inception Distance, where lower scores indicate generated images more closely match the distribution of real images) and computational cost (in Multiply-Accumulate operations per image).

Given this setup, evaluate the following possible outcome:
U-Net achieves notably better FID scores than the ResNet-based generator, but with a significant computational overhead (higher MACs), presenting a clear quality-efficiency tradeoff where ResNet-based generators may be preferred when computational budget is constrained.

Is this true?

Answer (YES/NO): NO